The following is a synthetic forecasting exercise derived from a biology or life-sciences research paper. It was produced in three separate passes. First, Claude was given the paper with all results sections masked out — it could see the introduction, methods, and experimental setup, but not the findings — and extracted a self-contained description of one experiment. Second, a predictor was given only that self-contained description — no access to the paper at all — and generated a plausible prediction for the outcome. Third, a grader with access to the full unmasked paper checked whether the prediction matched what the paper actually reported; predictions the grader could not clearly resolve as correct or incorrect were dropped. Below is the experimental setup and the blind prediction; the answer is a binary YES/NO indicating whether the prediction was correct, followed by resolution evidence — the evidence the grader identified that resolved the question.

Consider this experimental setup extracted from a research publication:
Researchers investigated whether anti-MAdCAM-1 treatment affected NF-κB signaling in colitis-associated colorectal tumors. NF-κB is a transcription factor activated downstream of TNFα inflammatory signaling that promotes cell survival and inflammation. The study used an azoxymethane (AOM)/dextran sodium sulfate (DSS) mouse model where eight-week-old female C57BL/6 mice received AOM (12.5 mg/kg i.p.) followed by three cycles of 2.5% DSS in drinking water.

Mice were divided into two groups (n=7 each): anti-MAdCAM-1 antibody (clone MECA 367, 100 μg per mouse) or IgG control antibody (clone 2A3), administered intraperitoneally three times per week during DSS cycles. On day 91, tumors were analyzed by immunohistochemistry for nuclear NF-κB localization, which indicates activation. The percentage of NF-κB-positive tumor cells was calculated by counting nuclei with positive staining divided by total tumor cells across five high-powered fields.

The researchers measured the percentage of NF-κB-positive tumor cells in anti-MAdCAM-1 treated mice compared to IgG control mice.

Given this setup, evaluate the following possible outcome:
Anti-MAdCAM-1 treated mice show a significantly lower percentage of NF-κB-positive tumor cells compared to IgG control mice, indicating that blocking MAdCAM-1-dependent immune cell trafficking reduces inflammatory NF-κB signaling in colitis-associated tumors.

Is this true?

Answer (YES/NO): YES